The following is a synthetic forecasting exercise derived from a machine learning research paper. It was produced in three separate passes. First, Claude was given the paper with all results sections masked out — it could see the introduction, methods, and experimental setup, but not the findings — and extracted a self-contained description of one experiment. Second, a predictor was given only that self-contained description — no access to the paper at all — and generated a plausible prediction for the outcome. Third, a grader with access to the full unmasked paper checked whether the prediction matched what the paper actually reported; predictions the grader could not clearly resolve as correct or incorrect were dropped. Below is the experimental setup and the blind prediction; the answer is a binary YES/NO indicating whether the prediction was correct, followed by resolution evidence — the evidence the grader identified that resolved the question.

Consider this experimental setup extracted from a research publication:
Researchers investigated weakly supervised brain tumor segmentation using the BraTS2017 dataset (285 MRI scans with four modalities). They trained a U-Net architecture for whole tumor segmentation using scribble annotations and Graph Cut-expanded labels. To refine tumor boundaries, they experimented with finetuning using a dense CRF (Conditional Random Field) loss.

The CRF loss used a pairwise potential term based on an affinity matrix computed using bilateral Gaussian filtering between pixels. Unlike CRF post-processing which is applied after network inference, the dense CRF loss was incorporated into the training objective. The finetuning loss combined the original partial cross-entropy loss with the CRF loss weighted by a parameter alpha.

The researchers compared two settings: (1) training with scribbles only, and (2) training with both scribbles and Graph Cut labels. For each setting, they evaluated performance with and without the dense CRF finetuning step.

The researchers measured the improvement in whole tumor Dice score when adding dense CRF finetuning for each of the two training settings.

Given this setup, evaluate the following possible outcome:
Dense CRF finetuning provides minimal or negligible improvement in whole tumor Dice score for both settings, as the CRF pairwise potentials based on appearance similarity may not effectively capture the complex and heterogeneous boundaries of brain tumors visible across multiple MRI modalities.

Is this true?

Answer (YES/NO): NO